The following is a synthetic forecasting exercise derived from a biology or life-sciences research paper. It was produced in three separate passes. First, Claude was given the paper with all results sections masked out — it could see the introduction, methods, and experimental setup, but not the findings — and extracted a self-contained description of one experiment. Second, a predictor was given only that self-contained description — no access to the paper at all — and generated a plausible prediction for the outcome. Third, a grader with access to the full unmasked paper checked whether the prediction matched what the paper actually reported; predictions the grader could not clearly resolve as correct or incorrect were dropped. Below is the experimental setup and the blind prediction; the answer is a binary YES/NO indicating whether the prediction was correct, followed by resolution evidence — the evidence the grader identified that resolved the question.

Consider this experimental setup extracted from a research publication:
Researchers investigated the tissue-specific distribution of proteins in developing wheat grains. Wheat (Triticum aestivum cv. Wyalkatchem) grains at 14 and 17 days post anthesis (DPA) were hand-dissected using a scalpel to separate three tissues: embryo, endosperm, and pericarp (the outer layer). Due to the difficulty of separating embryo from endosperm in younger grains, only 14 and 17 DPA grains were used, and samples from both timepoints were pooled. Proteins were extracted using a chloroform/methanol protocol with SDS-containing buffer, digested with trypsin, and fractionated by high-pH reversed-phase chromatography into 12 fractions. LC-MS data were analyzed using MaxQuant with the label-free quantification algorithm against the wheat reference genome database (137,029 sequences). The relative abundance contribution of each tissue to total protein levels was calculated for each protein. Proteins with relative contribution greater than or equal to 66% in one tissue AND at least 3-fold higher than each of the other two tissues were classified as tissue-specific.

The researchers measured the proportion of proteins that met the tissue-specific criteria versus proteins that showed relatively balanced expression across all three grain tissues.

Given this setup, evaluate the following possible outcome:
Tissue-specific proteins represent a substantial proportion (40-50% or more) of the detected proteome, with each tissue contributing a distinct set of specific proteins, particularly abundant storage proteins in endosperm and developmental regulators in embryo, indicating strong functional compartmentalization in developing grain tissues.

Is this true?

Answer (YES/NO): NO